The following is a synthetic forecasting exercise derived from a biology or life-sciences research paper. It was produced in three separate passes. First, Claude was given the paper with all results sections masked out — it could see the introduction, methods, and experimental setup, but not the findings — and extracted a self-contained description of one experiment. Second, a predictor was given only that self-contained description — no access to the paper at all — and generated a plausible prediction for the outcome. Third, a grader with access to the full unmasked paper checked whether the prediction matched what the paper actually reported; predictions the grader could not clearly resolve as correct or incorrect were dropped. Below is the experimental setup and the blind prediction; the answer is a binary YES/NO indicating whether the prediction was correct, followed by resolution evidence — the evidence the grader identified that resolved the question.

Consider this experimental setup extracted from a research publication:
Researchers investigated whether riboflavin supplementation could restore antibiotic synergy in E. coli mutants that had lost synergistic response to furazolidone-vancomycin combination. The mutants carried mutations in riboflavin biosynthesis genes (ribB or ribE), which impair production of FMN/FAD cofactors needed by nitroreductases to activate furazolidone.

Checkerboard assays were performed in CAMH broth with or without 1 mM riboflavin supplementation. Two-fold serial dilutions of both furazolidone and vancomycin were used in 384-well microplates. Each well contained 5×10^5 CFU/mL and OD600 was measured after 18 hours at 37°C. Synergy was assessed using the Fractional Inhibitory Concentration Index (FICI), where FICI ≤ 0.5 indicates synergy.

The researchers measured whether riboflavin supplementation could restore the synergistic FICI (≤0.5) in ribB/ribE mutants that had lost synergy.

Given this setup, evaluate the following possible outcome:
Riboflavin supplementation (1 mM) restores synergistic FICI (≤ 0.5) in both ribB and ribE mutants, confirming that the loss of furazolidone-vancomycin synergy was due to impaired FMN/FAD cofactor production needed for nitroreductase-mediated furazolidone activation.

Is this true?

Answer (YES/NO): NO